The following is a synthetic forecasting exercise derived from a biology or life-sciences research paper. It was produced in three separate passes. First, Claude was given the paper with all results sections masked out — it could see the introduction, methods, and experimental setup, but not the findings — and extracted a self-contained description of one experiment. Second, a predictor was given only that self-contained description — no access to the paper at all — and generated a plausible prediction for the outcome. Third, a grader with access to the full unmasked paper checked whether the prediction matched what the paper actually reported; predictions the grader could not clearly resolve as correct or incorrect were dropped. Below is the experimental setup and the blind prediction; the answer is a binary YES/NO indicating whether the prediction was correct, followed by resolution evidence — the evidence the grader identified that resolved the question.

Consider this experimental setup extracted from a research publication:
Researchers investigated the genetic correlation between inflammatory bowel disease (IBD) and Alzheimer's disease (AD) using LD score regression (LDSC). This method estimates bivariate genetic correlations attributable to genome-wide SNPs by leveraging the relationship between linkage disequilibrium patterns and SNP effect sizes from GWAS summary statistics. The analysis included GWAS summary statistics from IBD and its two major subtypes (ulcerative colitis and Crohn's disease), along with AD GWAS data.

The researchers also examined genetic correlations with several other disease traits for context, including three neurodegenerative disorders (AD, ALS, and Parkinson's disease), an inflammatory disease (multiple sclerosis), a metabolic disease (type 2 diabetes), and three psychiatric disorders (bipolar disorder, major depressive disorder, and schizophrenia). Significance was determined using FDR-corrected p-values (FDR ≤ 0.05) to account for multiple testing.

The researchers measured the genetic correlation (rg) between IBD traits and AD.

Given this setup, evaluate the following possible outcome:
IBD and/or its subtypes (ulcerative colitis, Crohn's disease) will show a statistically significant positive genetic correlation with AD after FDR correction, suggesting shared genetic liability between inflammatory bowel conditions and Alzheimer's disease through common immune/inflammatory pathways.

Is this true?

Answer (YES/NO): NO